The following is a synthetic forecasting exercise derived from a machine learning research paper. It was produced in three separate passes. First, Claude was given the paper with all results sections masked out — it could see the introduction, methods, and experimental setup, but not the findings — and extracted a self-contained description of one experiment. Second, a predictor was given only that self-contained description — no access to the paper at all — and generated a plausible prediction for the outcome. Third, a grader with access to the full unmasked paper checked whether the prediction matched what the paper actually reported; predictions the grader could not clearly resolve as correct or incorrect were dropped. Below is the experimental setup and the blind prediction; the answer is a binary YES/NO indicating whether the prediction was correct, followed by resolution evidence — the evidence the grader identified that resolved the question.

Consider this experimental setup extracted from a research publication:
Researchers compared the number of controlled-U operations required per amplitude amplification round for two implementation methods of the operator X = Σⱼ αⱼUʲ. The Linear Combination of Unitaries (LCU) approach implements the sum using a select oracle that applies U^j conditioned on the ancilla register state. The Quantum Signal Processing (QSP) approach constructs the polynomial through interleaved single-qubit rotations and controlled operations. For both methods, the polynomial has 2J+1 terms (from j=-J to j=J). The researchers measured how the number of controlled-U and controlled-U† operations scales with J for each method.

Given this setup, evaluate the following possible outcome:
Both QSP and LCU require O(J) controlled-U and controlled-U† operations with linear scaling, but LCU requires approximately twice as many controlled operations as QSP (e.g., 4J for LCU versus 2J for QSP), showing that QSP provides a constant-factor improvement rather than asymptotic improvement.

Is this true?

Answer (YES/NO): NO